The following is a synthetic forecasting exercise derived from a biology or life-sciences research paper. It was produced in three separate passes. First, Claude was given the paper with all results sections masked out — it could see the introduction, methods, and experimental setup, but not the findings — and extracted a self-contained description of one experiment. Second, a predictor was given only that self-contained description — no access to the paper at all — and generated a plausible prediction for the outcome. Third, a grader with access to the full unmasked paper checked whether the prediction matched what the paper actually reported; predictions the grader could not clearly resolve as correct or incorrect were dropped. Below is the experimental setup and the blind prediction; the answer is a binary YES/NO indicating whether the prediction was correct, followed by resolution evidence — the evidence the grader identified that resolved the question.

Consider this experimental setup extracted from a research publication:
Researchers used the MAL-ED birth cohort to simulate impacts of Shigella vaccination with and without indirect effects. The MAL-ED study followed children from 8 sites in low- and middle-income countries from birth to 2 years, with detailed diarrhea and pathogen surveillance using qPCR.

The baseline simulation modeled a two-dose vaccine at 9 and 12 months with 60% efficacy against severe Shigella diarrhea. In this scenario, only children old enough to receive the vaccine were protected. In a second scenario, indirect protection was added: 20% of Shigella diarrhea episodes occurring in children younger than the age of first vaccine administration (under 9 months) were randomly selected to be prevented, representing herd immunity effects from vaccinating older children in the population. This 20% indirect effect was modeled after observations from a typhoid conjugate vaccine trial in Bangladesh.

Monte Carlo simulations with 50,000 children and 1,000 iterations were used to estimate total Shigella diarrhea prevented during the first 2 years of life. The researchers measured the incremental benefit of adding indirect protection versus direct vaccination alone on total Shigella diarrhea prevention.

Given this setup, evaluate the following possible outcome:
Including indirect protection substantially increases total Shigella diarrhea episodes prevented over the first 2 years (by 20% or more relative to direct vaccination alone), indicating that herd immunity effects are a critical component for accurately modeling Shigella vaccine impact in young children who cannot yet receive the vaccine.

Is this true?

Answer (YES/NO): NO